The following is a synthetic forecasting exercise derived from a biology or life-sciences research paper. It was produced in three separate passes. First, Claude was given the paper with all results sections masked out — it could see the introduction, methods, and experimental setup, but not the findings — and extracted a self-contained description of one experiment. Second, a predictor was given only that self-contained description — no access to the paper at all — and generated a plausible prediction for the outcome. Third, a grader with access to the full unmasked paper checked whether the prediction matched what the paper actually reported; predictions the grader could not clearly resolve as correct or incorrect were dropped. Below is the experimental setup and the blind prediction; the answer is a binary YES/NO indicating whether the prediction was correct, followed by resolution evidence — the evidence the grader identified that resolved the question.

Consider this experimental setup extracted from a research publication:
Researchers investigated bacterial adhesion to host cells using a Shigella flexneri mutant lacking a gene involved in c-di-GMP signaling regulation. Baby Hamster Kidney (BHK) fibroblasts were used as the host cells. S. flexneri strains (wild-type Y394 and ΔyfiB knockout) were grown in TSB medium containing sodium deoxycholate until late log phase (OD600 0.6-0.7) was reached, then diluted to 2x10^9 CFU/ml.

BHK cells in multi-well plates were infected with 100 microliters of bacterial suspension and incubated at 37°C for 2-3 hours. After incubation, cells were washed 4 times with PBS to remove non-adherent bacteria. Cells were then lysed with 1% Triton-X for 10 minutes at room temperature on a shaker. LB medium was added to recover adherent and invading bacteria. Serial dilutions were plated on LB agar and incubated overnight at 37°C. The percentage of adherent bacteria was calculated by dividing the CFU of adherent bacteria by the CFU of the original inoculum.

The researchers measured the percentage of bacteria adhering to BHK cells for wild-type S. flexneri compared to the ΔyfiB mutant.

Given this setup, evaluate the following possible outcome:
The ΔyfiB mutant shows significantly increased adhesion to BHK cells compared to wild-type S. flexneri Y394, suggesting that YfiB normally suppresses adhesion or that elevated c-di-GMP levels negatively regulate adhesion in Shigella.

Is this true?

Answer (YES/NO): NO